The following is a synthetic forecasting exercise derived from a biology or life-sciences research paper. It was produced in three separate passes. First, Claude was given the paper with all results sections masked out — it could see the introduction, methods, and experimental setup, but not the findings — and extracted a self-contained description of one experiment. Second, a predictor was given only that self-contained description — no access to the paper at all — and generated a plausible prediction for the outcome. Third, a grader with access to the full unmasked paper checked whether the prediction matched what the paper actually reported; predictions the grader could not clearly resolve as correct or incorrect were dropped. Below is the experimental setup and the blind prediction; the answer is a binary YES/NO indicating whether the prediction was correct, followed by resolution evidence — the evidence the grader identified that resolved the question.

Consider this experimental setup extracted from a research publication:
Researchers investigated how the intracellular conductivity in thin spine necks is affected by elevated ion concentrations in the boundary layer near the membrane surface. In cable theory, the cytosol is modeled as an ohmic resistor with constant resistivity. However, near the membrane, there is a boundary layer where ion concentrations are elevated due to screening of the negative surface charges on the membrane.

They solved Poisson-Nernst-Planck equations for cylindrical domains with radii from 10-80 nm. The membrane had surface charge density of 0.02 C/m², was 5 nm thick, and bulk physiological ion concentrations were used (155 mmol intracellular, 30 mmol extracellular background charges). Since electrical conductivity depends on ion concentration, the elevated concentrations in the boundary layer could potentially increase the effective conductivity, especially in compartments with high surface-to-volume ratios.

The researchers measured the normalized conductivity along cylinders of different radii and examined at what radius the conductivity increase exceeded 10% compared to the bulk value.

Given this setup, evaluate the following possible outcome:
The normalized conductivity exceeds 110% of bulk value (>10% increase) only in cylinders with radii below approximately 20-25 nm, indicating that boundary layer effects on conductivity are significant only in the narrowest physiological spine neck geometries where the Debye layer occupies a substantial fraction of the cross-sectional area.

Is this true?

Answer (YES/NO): YES